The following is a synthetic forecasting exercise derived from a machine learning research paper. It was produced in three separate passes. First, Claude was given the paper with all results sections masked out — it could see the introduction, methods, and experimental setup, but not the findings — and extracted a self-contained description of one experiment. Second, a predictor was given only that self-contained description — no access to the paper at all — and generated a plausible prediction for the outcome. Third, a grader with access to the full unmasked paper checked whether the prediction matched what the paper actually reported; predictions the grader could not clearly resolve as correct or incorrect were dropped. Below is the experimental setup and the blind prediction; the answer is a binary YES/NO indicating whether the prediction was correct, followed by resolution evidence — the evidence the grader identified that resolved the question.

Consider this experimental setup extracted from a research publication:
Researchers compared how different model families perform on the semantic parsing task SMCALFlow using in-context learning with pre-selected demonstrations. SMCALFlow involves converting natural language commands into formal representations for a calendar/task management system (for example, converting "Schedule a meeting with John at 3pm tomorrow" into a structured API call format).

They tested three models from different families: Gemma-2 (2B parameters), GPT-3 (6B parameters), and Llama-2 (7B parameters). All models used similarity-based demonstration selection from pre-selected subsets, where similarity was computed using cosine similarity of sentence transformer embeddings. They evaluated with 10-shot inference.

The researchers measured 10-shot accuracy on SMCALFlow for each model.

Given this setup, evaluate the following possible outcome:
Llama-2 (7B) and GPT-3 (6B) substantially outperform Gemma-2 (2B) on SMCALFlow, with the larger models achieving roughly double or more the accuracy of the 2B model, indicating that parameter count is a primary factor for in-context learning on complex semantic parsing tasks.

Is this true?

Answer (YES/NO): NO